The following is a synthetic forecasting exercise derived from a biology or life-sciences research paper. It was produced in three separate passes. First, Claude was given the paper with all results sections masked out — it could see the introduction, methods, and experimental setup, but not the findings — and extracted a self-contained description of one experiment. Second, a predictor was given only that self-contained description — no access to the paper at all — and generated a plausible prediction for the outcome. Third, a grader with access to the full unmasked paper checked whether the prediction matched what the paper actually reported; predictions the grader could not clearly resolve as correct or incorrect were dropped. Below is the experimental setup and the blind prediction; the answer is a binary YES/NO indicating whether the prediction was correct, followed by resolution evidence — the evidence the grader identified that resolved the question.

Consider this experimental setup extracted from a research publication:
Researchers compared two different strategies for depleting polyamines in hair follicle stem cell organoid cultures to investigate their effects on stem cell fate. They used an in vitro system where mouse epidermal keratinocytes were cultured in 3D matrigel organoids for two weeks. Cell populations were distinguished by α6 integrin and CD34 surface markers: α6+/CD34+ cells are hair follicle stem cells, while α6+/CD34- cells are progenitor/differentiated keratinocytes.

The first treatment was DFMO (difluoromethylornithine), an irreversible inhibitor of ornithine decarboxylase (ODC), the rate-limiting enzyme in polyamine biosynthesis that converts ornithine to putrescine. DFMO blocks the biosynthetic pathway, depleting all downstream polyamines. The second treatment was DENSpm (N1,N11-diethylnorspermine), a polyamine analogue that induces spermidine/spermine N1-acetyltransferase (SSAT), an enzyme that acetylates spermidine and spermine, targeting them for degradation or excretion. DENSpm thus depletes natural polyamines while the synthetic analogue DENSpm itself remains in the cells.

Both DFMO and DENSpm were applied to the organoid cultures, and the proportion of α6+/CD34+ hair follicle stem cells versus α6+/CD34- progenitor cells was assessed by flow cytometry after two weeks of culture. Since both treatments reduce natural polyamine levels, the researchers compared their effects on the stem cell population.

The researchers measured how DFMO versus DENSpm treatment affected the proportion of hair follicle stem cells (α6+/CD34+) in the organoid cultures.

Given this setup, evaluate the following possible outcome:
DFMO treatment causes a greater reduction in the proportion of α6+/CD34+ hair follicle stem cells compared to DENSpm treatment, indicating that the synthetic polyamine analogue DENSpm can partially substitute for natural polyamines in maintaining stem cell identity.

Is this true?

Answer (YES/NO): NO